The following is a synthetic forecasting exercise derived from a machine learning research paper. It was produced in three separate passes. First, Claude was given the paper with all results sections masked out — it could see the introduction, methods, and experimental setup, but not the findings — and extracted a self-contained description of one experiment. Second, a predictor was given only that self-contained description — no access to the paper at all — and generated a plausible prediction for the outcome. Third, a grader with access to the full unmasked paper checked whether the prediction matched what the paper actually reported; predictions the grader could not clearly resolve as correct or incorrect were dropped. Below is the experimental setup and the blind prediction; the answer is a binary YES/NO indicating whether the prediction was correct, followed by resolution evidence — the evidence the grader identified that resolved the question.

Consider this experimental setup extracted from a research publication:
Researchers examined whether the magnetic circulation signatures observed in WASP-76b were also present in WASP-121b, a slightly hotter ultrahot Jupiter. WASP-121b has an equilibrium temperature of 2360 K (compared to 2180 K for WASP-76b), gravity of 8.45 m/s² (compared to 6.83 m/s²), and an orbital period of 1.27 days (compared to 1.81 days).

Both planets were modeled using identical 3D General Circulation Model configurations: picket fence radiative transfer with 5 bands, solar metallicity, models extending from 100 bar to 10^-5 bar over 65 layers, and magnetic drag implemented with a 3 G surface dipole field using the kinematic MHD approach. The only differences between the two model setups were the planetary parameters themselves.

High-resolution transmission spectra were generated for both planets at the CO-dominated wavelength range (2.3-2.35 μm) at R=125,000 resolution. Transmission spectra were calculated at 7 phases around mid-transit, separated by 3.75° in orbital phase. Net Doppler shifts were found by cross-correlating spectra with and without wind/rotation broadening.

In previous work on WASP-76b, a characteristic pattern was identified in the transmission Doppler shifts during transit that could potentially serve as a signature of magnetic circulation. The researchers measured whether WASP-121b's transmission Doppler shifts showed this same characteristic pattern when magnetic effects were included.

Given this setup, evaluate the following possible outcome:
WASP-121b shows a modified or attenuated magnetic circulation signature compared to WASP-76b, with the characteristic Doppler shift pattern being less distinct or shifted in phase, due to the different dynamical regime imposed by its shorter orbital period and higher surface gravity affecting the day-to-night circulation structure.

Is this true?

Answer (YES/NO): NO